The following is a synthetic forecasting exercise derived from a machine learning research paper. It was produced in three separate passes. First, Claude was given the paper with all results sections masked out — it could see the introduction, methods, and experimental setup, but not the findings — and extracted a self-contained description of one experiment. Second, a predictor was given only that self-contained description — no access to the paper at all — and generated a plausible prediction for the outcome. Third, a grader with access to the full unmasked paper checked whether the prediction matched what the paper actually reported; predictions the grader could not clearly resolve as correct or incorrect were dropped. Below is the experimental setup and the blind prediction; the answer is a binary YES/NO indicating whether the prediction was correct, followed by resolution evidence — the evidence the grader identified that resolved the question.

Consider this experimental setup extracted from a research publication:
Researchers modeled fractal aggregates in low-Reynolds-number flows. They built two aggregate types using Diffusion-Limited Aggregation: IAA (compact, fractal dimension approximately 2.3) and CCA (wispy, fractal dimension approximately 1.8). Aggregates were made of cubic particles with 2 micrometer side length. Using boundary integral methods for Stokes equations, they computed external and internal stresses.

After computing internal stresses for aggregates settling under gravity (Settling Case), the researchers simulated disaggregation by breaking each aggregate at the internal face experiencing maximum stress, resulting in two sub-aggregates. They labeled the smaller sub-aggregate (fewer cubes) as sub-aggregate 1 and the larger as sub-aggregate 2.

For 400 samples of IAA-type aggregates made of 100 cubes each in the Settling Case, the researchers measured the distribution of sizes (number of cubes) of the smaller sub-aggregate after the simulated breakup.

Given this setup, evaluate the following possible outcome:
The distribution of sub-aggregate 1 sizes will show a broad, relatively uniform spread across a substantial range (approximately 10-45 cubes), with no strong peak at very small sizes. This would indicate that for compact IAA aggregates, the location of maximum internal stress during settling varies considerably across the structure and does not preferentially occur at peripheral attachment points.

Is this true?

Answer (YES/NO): NO